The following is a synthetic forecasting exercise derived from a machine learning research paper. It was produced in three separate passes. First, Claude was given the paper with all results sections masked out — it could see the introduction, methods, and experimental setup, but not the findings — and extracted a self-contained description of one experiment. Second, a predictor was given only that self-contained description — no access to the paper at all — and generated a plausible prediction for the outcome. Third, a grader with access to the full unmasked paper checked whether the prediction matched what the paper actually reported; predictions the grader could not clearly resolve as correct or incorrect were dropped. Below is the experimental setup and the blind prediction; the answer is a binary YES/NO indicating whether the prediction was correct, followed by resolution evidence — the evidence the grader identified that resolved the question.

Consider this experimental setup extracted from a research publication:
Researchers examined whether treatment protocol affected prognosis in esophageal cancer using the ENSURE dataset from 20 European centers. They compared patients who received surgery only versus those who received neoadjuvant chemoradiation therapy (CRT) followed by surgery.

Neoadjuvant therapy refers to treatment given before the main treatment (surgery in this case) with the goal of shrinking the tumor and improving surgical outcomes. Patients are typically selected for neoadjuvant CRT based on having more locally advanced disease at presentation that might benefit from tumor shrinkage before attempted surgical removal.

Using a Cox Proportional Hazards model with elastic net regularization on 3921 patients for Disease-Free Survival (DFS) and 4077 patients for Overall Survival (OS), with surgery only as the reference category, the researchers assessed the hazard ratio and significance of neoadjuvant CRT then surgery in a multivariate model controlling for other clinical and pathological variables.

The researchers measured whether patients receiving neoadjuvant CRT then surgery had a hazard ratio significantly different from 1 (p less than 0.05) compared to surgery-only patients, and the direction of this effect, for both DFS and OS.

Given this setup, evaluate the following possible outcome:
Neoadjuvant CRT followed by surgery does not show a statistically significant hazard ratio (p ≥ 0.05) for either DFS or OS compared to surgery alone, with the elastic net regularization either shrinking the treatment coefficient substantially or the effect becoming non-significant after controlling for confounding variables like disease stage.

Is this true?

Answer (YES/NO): NO